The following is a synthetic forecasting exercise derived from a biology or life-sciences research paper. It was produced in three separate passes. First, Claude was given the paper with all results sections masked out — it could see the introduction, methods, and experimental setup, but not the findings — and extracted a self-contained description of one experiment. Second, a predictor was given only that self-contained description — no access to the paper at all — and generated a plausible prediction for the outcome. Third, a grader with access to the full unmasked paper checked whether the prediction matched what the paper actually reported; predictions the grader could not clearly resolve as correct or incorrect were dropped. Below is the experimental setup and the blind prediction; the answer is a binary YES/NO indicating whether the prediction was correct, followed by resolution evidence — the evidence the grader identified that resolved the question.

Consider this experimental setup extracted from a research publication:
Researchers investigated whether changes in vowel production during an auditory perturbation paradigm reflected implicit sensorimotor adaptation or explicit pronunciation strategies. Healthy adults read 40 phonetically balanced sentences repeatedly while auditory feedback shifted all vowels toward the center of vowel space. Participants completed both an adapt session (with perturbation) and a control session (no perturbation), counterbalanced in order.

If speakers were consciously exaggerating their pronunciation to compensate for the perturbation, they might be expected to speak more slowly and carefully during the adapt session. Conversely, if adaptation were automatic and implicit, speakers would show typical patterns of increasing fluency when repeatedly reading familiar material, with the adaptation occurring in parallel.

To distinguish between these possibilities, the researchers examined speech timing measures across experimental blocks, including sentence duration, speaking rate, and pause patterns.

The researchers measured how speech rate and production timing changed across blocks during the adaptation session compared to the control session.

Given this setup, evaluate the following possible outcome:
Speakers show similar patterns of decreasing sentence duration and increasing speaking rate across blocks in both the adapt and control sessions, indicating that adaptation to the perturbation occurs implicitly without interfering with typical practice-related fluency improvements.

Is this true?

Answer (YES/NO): YES